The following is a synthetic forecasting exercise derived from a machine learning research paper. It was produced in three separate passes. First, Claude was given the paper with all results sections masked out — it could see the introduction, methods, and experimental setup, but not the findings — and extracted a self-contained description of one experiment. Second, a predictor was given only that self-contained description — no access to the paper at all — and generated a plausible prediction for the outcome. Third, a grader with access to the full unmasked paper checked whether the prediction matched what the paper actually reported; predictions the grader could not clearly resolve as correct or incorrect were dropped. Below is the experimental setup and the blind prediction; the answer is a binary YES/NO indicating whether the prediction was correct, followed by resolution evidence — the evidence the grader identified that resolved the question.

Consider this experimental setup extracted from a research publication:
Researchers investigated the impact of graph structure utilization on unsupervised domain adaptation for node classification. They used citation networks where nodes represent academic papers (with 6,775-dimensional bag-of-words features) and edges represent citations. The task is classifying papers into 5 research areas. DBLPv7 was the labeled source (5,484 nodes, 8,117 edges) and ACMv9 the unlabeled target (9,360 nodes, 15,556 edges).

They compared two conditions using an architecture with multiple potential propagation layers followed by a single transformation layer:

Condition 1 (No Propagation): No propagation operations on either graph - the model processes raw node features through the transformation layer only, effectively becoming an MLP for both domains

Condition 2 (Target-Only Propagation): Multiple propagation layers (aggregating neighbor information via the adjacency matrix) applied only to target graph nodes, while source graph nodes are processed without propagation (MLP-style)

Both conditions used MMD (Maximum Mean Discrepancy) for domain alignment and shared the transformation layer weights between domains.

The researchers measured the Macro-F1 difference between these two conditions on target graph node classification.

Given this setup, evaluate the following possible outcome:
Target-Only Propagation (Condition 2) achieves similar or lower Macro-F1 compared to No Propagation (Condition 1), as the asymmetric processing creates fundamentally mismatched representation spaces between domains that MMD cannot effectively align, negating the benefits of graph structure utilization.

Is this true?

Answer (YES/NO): NO